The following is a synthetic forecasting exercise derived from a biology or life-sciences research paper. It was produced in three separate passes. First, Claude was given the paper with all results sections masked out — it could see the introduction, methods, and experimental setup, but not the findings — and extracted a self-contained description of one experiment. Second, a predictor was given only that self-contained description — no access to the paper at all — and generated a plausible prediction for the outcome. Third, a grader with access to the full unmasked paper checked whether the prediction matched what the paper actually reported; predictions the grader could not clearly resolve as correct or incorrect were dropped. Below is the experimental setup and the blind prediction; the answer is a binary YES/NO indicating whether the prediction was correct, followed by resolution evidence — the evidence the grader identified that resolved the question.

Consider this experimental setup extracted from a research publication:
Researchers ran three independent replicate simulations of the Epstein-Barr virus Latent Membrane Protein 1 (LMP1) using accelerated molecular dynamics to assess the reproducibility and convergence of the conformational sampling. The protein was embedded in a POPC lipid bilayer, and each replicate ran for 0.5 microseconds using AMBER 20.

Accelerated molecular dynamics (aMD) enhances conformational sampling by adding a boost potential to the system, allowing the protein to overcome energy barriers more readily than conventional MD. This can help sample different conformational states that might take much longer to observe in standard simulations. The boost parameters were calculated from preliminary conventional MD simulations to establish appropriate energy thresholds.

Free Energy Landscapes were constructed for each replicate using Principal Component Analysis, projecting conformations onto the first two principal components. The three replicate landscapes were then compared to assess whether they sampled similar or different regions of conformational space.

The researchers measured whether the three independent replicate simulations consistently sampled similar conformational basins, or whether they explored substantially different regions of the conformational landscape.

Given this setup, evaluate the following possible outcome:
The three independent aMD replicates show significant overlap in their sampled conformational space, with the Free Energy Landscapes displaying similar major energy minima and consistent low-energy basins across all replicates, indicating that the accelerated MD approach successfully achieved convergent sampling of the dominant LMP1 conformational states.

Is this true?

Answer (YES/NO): NO